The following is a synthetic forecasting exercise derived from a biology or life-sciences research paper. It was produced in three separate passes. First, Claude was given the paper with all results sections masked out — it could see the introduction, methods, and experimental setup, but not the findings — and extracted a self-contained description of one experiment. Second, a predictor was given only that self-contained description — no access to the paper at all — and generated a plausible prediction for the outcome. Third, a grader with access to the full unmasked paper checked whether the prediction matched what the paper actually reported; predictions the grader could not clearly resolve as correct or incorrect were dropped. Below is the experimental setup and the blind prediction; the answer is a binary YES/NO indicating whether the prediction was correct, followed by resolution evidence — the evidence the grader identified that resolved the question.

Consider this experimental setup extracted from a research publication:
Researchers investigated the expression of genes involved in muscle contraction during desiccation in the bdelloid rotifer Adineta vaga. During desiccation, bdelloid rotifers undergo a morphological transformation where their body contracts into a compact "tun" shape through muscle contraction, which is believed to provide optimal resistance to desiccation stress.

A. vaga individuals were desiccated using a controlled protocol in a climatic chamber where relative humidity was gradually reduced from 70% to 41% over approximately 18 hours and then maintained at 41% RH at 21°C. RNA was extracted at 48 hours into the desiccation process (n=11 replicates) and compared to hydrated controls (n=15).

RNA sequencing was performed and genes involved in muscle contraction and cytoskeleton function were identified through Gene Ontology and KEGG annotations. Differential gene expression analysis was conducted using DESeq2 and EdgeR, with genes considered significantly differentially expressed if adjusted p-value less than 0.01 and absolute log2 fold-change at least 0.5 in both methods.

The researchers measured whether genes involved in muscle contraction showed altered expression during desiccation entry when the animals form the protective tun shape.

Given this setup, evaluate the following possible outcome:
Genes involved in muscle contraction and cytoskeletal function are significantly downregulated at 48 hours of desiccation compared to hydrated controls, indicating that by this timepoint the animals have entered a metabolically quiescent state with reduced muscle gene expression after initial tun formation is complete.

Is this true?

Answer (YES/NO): NO